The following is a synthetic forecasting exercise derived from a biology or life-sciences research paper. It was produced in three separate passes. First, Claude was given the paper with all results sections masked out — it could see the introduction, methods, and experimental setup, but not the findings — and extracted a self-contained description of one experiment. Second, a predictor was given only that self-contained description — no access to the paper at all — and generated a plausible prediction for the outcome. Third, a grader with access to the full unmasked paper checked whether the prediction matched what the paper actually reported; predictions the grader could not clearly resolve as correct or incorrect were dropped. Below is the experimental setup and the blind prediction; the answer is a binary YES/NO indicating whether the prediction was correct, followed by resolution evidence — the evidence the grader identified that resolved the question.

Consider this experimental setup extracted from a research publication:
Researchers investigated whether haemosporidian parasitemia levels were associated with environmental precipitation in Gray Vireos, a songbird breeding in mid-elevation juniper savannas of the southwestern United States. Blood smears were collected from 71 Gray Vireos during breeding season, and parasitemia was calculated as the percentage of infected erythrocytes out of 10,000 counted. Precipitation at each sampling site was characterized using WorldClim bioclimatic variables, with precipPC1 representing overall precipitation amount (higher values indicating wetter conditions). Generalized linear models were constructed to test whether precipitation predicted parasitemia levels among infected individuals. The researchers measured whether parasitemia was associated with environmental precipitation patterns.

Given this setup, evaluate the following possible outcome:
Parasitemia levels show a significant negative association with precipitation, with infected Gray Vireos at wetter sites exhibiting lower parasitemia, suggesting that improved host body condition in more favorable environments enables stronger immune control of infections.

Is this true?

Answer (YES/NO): NO